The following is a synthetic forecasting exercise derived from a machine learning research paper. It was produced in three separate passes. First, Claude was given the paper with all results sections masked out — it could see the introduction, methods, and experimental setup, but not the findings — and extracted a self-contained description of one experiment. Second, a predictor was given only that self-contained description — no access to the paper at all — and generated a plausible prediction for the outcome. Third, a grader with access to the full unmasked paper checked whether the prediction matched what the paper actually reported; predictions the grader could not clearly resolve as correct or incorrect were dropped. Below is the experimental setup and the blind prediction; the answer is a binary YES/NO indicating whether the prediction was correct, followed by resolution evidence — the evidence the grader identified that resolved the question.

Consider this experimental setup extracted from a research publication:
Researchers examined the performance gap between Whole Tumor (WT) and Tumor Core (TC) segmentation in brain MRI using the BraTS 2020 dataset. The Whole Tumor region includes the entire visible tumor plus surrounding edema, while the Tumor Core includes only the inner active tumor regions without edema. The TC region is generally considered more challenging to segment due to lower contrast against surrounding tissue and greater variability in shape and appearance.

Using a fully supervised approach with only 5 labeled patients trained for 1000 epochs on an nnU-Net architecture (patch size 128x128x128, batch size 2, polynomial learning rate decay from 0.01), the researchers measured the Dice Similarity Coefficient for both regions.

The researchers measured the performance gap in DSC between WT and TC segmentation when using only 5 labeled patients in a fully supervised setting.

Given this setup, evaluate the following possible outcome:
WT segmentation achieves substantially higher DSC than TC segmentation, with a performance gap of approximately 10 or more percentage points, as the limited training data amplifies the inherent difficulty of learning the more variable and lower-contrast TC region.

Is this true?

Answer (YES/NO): YES